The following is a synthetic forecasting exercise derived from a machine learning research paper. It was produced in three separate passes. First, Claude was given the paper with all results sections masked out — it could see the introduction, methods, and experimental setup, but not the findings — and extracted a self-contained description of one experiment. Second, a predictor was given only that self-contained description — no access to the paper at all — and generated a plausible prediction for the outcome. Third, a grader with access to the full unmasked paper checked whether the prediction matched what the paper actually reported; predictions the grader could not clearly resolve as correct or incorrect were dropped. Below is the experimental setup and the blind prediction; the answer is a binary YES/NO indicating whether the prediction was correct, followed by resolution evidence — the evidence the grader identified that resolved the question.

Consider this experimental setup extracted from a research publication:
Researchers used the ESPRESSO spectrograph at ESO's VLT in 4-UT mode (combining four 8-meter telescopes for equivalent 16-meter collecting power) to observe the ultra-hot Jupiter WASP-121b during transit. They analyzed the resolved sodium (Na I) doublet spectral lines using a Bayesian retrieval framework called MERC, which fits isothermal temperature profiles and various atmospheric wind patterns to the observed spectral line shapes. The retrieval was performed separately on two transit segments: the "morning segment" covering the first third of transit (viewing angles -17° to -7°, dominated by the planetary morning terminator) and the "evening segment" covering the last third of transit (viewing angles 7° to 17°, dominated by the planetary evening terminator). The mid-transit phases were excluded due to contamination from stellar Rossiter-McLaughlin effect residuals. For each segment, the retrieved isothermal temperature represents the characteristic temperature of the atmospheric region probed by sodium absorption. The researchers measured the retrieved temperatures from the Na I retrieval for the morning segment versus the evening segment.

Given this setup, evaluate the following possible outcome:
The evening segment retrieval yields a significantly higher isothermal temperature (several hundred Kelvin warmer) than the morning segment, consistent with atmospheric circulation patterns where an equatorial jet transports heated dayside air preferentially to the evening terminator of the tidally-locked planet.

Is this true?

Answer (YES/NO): YES